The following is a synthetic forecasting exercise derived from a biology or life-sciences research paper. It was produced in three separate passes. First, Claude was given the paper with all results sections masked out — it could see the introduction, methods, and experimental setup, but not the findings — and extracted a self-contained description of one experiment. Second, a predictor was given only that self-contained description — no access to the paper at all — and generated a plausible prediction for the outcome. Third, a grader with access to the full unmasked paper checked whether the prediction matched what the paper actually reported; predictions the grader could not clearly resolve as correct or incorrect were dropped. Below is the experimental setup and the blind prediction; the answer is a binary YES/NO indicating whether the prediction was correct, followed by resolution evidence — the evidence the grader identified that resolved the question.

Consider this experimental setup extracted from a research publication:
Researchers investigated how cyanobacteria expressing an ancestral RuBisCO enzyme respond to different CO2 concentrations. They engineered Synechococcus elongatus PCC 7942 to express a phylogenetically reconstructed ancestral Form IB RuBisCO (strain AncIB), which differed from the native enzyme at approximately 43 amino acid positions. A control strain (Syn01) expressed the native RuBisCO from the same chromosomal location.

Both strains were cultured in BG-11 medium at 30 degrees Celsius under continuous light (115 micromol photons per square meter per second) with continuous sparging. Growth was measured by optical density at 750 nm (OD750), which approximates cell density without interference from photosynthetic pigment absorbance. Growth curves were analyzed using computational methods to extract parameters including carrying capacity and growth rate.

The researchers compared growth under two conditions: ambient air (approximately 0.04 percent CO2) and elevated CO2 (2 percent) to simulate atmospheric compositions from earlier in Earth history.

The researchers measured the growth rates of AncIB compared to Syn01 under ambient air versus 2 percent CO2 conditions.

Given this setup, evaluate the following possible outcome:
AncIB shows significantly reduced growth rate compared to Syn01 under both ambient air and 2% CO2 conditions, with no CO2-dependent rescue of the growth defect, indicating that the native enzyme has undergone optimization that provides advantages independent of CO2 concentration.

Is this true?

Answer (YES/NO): NO